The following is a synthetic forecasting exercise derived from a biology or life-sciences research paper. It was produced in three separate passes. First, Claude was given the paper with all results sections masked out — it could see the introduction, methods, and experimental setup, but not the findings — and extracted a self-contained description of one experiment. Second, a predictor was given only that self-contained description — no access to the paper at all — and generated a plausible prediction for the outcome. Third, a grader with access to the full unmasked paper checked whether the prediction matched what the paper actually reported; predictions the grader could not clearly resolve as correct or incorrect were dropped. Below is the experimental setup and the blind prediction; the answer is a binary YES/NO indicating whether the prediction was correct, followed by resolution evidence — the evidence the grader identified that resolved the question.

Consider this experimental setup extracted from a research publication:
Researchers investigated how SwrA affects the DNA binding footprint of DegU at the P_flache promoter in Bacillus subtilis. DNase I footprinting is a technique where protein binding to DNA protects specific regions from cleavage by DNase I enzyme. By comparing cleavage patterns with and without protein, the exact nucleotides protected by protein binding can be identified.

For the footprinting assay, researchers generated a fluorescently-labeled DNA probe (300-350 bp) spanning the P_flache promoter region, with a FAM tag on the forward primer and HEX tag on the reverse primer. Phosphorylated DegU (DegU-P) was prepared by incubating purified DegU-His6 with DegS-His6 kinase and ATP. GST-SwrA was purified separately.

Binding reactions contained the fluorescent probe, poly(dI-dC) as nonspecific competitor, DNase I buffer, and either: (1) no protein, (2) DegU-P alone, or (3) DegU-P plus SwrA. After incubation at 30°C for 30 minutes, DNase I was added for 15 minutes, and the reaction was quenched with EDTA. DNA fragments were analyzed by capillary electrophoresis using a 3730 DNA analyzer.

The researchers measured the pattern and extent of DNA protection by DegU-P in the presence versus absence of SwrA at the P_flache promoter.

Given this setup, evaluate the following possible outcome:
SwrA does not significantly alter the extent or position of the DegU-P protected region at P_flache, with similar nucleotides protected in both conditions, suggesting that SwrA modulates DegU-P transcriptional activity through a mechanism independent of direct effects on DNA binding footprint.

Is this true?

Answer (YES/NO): NO